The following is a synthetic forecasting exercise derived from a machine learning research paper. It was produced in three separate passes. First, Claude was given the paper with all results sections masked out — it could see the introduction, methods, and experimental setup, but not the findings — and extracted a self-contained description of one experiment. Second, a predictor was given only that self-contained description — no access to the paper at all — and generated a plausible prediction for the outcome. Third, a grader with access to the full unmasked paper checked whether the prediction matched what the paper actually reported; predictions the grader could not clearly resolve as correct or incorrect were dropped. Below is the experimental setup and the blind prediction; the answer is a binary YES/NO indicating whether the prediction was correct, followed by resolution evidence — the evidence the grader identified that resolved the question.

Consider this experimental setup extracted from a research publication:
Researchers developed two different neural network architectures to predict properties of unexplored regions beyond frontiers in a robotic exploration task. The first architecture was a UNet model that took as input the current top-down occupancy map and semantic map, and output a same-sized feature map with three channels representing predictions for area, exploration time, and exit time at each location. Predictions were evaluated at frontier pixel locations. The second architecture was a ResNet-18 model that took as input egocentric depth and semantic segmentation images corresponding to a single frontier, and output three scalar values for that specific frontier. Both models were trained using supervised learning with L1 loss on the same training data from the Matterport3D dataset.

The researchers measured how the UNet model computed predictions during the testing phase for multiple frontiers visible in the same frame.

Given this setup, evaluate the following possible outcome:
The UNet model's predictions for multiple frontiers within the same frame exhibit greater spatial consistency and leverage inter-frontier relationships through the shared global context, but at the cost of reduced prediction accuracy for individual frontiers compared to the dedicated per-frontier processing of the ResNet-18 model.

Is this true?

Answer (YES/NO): NO